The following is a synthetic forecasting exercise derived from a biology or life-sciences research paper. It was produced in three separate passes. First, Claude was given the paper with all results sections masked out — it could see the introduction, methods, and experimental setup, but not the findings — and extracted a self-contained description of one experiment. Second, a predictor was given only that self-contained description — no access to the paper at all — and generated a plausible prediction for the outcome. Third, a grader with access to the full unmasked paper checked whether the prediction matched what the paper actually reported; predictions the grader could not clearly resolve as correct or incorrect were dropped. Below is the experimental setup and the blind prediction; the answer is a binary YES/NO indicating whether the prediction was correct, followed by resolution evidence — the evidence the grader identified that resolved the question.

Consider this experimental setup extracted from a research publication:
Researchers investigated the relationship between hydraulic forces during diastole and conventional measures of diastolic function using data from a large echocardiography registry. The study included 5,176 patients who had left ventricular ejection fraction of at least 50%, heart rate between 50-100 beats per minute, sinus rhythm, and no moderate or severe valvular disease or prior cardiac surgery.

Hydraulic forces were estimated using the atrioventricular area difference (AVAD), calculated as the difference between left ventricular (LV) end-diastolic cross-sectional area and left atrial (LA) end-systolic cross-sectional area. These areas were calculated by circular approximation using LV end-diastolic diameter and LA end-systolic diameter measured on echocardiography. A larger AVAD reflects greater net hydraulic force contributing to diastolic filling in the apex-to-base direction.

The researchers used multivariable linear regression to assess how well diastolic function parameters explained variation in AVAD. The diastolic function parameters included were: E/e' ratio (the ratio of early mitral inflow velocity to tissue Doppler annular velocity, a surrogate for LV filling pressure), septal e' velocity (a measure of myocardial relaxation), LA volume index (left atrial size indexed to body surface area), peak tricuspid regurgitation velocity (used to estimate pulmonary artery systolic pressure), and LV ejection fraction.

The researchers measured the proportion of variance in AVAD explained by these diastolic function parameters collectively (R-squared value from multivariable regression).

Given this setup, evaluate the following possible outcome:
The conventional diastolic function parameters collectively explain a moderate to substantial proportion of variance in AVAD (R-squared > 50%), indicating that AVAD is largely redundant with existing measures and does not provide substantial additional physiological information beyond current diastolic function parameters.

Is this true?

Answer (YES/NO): NO